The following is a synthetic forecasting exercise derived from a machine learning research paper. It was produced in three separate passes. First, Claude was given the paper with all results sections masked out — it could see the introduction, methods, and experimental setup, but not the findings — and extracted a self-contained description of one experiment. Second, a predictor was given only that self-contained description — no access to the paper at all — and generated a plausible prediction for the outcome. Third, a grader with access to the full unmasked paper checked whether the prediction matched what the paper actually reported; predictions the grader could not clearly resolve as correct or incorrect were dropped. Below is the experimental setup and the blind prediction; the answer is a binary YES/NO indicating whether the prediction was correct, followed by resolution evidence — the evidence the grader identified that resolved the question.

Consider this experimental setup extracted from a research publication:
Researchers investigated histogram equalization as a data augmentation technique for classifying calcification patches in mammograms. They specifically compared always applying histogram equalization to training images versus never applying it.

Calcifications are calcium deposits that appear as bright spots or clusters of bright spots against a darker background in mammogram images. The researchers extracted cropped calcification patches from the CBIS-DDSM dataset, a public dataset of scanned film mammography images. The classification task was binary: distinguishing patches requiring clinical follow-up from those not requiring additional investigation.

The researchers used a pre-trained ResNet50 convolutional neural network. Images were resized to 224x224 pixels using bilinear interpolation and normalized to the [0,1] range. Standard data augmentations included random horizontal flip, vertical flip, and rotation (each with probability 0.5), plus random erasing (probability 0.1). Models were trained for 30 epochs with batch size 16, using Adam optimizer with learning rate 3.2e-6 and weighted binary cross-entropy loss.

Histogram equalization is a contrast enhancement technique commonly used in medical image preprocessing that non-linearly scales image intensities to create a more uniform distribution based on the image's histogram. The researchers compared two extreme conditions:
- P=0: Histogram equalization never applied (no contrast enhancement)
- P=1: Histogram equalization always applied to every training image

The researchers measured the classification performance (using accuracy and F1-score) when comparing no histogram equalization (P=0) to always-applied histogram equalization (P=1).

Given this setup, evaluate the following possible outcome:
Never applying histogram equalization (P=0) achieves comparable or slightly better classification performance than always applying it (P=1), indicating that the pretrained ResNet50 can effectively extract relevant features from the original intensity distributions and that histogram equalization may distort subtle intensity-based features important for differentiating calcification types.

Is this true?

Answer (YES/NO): NO